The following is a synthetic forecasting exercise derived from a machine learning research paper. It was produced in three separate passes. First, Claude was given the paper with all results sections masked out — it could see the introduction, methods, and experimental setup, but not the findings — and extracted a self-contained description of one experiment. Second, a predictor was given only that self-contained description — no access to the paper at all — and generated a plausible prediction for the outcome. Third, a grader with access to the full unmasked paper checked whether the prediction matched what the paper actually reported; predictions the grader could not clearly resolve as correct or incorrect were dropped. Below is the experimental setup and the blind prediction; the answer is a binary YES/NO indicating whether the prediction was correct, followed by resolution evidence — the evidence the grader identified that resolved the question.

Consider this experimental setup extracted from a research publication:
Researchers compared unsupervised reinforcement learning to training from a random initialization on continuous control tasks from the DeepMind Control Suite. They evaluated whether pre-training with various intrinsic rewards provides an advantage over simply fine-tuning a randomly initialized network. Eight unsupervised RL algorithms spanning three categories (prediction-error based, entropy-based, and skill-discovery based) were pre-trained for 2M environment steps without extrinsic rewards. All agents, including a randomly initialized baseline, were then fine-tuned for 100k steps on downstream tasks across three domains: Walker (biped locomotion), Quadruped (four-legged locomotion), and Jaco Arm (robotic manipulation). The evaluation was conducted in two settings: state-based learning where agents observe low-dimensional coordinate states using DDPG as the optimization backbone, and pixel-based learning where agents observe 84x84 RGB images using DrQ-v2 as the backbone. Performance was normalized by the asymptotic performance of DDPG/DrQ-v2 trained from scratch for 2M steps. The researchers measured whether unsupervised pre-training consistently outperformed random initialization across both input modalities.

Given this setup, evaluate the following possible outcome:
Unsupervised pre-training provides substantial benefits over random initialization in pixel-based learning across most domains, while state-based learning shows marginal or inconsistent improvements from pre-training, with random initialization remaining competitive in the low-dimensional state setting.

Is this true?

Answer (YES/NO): YES